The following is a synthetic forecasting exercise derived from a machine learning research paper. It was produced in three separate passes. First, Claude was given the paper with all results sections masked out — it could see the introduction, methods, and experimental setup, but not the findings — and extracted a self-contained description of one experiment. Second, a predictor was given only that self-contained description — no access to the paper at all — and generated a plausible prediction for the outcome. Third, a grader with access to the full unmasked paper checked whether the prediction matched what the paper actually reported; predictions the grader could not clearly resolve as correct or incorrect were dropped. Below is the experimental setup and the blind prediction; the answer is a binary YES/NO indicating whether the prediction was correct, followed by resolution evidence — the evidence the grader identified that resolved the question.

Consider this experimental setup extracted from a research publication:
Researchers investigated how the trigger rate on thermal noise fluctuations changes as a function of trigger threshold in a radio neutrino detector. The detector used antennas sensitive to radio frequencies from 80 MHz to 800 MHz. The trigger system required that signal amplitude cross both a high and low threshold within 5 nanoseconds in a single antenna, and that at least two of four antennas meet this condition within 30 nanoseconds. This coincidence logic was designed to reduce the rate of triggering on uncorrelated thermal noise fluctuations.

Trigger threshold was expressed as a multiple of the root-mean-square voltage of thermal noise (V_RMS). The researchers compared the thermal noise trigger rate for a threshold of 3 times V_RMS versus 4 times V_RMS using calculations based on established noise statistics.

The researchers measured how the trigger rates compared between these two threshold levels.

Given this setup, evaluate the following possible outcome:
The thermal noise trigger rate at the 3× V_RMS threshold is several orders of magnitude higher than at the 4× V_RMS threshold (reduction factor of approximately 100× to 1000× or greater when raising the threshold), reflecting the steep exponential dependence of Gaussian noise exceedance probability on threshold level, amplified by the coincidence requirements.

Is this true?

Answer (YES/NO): NO